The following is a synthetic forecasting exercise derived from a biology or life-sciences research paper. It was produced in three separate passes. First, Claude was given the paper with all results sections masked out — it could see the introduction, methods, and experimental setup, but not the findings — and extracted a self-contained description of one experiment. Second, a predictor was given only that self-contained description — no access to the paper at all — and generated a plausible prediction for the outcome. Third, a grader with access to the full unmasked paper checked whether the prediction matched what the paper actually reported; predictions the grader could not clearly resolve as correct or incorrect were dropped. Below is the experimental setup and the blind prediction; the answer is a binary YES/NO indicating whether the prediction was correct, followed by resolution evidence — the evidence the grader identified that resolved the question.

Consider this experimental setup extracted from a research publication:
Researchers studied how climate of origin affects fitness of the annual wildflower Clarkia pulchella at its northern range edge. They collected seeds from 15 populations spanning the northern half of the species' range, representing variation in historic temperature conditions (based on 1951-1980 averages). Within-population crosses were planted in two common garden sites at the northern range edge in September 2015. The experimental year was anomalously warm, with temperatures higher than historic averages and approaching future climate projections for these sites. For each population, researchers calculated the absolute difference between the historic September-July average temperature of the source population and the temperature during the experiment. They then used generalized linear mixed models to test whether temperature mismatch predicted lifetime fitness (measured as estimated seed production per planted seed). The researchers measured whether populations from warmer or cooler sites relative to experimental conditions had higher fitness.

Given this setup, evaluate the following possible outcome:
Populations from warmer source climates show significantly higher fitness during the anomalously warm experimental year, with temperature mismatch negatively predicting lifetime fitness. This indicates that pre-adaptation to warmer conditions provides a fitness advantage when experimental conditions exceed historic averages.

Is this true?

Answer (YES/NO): YES